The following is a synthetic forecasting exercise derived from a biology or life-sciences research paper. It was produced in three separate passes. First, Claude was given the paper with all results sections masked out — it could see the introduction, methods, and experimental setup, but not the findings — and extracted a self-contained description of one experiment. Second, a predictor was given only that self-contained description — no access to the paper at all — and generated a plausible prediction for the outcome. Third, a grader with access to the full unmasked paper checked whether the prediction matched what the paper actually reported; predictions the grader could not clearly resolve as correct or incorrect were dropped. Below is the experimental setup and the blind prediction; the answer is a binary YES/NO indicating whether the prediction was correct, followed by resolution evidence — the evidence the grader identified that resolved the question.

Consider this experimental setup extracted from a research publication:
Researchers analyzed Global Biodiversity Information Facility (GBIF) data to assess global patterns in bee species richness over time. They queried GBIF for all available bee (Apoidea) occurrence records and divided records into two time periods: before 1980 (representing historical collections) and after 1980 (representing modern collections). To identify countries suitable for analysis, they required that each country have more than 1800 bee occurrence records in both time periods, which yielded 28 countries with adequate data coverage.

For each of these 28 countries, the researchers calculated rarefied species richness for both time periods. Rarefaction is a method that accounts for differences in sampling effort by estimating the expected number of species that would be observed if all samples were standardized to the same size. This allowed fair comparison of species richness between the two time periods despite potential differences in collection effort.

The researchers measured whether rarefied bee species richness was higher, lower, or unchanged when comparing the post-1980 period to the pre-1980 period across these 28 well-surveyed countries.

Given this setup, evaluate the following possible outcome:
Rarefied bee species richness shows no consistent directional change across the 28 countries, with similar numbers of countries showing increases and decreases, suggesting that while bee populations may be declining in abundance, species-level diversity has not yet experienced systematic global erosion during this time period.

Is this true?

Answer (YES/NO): NO